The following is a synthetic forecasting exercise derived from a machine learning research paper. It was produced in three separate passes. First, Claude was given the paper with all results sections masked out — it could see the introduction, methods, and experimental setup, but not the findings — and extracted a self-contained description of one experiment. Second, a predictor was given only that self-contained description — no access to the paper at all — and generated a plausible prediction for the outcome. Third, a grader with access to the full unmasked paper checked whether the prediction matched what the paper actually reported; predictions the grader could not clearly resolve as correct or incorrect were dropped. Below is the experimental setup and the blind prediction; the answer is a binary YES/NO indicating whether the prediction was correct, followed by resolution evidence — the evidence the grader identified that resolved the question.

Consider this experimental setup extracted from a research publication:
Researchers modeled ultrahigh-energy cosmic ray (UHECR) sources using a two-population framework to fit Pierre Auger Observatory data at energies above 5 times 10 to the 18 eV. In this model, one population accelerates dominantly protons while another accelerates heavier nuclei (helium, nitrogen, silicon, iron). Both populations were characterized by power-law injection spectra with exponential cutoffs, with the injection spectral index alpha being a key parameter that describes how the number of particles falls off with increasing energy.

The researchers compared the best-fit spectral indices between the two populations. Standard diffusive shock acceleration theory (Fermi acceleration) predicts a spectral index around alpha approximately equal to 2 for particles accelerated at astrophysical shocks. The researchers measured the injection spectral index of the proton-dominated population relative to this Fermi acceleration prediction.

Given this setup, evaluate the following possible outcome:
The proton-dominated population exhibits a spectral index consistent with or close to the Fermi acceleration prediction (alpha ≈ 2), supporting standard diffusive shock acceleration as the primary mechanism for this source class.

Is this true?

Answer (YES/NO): YES